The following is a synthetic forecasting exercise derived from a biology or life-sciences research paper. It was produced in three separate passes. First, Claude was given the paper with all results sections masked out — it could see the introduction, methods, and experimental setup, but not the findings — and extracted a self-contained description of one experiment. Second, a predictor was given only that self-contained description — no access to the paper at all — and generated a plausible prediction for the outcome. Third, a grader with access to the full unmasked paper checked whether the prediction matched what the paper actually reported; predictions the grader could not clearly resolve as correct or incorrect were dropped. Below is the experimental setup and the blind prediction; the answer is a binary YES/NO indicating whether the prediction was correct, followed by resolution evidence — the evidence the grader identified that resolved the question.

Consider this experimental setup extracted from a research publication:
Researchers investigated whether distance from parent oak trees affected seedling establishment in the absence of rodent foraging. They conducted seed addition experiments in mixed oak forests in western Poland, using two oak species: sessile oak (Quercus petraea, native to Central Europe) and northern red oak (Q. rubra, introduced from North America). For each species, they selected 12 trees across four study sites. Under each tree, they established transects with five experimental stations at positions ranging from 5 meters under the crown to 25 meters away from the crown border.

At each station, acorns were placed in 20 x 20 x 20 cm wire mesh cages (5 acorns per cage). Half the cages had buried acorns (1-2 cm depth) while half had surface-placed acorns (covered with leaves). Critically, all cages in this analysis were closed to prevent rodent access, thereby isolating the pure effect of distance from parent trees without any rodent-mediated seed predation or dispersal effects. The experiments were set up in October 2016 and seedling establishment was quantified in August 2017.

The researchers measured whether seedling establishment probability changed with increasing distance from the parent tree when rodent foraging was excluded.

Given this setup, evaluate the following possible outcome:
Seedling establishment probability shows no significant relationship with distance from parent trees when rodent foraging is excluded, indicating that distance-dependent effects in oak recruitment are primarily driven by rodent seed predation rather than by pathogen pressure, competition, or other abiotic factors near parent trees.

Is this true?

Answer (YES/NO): YES